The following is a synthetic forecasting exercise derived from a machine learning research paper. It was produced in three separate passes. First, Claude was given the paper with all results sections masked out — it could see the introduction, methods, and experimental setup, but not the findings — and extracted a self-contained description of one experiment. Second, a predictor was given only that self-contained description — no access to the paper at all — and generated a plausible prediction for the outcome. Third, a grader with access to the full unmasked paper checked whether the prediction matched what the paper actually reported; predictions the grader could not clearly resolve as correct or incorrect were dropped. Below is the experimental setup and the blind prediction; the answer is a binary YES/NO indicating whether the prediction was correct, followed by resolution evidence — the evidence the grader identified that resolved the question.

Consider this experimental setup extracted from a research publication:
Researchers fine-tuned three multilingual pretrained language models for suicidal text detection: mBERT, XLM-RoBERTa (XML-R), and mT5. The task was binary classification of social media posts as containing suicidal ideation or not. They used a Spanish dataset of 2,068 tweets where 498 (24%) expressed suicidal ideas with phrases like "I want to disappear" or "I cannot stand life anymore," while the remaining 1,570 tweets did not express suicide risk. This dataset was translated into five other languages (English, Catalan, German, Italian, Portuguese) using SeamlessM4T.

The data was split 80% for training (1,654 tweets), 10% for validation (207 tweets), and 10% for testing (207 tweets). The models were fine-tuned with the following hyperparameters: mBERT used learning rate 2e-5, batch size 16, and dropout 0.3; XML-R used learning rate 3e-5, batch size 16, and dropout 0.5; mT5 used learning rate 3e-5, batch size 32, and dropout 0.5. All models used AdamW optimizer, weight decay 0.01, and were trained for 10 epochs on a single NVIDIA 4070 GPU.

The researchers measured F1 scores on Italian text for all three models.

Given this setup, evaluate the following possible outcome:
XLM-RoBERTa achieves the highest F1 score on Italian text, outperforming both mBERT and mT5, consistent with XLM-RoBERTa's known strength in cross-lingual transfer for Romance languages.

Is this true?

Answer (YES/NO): NO